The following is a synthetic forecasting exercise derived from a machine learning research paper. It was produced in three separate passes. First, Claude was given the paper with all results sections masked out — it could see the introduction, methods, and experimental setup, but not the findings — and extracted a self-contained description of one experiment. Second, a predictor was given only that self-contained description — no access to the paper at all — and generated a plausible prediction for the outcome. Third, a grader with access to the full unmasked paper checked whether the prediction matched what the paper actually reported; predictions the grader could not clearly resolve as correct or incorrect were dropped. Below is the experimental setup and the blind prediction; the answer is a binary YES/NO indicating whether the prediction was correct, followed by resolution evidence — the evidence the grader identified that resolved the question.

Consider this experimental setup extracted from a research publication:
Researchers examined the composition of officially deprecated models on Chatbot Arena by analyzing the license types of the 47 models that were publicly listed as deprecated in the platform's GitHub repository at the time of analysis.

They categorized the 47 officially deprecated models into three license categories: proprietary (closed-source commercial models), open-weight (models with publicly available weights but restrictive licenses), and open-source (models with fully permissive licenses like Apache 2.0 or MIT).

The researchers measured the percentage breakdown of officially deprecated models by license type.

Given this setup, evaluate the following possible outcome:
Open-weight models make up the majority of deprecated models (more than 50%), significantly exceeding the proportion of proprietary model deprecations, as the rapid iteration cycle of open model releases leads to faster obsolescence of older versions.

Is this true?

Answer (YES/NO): NO